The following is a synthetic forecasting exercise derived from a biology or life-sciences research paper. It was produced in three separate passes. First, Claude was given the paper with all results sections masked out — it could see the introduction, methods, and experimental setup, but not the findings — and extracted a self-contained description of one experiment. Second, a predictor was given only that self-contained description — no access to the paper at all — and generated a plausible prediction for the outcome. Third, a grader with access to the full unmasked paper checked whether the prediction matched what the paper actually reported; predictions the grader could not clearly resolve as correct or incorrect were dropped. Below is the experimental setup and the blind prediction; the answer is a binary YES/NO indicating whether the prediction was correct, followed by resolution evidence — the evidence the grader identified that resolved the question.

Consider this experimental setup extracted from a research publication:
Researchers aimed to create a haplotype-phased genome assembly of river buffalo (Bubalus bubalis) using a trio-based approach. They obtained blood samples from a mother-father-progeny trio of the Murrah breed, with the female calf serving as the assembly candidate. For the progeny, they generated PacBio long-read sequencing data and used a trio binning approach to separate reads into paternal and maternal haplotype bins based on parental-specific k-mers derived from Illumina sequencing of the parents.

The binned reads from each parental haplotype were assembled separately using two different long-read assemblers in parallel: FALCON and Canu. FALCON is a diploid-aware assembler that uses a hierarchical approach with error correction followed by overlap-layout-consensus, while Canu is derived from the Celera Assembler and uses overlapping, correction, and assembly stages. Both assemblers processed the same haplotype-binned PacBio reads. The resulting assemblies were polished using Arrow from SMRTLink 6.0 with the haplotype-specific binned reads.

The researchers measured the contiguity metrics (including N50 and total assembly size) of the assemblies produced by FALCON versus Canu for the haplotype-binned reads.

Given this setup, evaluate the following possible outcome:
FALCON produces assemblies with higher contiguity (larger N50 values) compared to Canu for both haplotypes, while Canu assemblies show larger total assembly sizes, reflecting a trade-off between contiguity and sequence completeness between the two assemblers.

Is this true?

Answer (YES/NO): NO